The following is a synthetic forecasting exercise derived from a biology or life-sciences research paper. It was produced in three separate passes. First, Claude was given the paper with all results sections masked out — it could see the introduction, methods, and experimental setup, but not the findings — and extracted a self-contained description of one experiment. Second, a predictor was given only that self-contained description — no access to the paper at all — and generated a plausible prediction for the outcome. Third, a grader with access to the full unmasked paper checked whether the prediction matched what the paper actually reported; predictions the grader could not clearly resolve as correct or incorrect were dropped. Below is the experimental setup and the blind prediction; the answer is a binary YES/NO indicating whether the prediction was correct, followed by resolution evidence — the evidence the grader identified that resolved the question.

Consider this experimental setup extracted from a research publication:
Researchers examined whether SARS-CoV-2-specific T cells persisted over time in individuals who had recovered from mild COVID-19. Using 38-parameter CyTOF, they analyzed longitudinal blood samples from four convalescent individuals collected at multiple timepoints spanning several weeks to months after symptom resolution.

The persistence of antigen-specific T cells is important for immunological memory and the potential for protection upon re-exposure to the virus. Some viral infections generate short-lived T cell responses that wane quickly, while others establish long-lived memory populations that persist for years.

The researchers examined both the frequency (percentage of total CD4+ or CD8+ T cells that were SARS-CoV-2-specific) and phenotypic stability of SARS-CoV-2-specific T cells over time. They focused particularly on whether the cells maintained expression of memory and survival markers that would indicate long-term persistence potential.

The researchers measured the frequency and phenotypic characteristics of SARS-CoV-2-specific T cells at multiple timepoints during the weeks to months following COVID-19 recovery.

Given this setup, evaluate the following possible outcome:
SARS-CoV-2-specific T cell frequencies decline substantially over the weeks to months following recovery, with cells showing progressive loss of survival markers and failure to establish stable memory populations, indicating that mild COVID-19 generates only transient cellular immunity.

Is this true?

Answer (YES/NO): NO